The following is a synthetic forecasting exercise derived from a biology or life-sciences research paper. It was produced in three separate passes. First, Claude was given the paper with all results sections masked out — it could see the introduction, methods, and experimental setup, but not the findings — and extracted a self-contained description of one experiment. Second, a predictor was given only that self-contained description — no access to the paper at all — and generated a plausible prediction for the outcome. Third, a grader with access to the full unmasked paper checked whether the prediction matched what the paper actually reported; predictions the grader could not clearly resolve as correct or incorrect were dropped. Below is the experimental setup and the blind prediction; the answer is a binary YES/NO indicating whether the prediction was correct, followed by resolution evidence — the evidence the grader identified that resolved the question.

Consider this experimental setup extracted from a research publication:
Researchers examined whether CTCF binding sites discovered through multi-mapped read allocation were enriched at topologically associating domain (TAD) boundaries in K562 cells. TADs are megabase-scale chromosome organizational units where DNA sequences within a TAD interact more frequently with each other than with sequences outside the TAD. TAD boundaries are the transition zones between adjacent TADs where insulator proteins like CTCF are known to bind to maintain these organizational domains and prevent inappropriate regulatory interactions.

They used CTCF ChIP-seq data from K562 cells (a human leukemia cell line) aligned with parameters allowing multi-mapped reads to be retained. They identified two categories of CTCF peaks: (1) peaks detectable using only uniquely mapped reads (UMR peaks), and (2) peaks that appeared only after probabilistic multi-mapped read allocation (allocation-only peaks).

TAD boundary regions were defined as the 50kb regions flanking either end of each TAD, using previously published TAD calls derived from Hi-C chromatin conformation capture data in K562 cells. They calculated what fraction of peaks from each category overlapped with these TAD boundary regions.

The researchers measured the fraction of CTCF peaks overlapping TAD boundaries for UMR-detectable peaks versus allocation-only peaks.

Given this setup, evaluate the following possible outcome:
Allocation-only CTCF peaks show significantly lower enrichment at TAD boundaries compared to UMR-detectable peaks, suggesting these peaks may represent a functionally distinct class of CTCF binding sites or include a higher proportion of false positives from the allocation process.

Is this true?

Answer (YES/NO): NO